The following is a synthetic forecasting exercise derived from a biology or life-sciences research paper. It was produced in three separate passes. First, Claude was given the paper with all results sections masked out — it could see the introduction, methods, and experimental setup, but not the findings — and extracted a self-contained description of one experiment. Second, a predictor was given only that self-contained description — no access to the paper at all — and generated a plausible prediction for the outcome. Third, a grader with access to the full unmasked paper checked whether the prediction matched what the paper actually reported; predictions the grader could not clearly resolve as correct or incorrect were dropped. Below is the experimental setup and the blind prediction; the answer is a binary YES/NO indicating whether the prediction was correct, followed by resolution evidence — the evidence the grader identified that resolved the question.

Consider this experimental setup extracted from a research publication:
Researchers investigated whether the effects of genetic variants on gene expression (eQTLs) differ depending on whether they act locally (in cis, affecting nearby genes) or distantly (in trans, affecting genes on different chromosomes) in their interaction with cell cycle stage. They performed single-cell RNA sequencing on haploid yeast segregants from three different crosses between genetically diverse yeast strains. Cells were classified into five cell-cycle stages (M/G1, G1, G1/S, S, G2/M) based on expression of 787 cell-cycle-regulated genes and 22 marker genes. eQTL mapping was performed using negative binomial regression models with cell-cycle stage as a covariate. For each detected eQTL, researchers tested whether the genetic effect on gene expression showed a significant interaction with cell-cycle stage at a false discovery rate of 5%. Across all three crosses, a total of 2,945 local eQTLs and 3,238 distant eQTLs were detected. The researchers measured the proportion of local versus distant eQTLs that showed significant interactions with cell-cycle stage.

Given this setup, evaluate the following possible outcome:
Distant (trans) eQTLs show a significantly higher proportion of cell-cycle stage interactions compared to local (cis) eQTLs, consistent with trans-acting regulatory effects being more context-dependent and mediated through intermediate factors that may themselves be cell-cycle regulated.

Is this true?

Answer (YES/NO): YES